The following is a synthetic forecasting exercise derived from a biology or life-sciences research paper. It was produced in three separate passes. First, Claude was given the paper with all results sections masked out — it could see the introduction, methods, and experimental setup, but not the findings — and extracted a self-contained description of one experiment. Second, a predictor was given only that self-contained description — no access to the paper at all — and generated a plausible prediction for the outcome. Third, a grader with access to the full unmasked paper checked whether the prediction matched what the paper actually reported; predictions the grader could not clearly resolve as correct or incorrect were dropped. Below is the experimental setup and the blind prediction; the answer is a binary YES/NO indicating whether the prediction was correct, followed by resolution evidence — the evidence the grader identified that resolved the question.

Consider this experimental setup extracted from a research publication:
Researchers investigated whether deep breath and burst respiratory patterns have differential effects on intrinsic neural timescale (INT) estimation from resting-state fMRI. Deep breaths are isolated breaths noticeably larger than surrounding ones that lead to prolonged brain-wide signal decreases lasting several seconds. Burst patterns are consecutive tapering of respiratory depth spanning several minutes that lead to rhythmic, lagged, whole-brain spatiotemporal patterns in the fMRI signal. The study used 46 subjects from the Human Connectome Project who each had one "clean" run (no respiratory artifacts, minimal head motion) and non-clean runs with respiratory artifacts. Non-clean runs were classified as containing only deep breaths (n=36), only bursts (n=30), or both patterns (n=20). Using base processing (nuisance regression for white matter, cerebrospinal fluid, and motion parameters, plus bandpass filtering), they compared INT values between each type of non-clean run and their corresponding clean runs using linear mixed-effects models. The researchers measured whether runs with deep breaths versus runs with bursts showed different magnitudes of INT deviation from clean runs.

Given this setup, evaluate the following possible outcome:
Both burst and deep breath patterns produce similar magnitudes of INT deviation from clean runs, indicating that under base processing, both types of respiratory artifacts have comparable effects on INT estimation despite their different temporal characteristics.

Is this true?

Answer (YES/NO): NO